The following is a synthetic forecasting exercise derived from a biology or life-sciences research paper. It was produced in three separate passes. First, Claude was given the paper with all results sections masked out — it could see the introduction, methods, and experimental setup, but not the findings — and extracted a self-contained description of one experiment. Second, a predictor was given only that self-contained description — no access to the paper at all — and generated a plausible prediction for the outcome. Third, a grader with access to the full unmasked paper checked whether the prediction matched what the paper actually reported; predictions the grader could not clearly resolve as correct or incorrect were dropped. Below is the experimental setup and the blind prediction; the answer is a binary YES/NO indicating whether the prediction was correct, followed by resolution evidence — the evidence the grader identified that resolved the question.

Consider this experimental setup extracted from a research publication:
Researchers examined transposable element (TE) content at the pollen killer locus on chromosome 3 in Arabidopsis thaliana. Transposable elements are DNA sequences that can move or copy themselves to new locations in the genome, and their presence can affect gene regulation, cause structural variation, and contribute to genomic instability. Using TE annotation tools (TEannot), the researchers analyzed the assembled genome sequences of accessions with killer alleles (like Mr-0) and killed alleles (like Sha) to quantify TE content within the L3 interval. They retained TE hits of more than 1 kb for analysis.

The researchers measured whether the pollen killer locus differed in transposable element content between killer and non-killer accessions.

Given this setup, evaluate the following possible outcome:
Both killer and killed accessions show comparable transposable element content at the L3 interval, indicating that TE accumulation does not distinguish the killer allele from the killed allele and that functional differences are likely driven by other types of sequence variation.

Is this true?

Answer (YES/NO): NO